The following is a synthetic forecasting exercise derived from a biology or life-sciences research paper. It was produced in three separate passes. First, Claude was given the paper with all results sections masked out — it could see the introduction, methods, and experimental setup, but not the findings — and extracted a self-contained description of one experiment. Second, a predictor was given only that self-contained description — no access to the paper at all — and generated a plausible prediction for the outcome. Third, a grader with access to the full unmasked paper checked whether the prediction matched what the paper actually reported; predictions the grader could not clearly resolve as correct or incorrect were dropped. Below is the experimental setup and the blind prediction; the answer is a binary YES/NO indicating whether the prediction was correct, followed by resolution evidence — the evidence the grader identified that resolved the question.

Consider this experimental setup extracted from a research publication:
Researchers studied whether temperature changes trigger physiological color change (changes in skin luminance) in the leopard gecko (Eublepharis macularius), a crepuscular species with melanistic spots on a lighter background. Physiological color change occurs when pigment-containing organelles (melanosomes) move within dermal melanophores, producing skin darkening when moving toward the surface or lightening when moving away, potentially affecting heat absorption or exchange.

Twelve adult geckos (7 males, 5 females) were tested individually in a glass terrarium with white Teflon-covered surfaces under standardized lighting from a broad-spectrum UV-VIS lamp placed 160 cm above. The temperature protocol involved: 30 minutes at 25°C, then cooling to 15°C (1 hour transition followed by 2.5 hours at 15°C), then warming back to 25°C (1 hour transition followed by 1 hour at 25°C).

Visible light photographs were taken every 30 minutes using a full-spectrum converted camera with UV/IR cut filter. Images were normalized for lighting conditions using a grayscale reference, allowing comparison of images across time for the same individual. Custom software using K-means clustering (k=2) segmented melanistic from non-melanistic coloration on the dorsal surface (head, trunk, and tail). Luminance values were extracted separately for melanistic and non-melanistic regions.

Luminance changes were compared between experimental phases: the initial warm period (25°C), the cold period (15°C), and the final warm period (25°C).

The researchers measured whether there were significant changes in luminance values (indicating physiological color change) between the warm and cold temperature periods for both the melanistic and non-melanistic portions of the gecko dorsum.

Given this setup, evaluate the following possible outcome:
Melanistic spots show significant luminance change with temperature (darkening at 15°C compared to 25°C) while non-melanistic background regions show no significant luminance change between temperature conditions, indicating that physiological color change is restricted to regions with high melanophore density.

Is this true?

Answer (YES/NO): NO